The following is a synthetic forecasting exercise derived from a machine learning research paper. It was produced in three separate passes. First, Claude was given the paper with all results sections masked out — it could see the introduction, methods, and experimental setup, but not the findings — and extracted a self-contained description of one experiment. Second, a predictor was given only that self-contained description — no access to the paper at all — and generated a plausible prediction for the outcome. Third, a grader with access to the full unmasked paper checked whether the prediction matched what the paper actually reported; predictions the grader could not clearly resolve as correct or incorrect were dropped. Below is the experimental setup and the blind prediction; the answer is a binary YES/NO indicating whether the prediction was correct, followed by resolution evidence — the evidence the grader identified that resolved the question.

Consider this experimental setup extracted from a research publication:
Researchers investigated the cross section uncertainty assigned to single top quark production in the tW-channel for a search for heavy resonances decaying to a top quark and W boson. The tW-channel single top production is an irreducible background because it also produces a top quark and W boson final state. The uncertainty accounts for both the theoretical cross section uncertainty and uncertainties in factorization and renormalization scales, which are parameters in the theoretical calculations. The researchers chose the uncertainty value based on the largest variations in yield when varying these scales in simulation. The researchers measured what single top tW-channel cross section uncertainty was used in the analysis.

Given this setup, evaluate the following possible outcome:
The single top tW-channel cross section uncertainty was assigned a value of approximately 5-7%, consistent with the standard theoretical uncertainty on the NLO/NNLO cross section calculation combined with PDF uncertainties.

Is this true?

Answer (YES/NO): NO